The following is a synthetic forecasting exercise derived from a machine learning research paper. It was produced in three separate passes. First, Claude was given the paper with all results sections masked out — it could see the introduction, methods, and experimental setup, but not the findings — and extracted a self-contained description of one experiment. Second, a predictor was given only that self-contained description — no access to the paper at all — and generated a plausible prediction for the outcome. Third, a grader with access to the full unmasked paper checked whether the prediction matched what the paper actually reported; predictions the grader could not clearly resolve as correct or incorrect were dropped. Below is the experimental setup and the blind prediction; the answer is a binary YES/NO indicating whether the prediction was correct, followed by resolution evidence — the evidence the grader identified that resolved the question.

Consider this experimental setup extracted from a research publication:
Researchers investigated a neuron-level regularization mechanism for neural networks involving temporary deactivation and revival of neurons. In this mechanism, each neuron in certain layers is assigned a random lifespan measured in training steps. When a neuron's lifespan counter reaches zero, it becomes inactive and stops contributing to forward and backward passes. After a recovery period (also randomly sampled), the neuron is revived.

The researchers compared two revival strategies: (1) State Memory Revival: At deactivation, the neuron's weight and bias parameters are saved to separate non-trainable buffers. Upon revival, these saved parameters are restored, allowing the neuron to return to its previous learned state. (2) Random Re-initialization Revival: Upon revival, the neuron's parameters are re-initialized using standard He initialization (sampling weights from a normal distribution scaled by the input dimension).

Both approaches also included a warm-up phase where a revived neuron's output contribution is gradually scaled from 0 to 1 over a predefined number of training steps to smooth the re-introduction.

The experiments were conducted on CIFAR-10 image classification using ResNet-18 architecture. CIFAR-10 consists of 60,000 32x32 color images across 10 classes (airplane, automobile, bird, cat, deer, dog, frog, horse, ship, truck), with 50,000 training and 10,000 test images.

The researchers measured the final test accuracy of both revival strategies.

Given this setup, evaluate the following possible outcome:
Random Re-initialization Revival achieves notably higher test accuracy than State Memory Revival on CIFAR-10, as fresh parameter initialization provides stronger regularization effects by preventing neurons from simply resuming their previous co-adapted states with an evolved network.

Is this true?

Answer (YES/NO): NO